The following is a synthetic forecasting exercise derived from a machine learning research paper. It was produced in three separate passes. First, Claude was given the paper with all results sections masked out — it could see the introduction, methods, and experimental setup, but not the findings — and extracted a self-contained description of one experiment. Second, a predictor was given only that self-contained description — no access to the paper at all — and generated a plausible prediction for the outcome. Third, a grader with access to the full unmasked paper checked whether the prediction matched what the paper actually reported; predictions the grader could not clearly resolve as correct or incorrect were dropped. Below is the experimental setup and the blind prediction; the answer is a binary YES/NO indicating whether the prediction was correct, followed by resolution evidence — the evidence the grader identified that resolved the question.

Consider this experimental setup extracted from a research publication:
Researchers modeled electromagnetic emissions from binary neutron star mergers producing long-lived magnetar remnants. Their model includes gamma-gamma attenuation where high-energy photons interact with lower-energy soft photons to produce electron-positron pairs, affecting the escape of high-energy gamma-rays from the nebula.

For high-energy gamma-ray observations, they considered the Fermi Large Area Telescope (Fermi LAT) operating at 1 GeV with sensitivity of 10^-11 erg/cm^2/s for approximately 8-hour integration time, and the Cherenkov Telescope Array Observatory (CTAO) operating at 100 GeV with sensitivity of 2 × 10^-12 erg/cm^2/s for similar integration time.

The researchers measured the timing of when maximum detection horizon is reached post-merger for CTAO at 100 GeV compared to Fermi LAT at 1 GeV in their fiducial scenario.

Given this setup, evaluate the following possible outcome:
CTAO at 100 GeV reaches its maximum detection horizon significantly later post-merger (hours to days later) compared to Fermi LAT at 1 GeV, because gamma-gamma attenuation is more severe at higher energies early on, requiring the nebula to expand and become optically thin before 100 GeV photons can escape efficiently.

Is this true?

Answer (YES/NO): NO